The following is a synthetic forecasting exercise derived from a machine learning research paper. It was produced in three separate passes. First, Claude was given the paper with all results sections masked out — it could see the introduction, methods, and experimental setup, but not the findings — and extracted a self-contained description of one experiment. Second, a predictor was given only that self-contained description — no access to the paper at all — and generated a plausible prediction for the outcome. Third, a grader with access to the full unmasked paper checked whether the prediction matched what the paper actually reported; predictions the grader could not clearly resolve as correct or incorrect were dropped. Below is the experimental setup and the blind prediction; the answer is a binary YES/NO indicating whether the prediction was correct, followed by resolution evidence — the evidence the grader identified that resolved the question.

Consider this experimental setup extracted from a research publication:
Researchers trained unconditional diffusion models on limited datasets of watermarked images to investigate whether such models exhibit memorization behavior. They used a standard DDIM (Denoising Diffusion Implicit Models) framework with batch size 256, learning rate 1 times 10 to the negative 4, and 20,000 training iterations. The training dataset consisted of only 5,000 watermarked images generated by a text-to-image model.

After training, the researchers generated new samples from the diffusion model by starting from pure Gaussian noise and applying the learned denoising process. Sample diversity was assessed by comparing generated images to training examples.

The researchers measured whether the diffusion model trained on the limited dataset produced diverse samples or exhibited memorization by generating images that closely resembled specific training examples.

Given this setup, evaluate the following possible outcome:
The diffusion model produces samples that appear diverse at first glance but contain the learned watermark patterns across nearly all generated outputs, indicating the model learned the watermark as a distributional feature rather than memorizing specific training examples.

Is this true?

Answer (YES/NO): NO